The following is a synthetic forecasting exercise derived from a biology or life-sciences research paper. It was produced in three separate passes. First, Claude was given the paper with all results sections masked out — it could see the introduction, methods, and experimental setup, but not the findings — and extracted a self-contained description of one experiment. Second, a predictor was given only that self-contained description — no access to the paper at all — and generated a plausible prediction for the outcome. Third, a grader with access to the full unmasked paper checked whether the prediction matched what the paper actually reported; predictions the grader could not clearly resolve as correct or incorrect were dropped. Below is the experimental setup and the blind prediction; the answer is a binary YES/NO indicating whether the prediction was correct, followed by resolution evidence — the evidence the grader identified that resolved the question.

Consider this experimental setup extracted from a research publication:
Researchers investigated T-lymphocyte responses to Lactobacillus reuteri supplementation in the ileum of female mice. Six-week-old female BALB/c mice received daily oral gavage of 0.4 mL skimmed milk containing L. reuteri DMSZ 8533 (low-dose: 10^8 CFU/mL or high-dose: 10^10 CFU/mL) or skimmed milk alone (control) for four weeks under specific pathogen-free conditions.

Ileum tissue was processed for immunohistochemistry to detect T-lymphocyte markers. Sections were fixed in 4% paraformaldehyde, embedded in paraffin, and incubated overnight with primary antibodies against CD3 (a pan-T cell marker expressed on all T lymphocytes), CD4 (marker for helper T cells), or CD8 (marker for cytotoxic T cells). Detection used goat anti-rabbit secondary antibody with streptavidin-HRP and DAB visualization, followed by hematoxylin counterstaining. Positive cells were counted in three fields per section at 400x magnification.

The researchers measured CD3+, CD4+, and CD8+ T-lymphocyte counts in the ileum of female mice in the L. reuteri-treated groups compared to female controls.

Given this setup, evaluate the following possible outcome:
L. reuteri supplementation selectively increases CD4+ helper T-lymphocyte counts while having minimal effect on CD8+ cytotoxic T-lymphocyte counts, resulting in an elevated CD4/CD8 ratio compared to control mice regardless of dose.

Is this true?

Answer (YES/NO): NO